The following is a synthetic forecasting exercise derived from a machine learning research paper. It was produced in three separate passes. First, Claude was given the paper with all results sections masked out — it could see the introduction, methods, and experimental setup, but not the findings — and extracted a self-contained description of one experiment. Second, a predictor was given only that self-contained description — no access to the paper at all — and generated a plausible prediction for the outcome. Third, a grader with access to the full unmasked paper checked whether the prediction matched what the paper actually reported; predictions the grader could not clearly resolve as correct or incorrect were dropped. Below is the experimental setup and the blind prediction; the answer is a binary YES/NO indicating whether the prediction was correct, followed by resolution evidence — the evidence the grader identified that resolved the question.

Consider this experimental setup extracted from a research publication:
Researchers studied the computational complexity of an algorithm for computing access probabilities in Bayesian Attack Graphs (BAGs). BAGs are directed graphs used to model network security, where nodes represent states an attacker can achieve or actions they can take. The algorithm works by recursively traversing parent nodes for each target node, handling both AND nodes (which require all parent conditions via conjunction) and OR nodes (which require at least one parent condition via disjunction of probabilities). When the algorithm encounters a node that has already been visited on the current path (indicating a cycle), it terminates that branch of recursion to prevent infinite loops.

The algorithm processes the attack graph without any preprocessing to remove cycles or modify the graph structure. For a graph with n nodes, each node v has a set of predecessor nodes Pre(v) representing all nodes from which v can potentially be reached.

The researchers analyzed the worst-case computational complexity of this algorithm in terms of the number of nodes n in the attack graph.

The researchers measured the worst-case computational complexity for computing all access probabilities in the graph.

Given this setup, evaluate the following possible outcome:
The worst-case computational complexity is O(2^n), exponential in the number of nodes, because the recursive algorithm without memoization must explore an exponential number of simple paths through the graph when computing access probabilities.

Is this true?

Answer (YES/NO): NO